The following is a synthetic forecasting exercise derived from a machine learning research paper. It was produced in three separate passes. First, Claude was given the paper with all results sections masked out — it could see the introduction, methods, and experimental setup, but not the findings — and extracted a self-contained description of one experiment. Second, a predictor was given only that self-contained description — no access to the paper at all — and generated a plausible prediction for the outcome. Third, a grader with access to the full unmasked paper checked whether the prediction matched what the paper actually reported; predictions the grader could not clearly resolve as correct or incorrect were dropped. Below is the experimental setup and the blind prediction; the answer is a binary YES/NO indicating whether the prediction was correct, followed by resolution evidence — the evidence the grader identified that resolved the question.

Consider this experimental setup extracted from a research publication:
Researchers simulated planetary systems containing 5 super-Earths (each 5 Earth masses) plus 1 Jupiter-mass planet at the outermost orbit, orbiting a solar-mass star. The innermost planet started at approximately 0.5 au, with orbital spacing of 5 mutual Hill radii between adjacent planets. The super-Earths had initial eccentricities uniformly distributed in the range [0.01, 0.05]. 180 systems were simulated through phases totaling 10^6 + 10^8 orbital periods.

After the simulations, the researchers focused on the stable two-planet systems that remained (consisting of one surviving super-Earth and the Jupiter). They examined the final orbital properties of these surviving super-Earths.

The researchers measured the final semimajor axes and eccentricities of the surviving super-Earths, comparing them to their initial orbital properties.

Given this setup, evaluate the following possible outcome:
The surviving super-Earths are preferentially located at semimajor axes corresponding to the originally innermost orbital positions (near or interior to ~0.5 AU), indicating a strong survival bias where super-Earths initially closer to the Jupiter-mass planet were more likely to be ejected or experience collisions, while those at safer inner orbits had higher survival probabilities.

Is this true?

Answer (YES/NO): YES